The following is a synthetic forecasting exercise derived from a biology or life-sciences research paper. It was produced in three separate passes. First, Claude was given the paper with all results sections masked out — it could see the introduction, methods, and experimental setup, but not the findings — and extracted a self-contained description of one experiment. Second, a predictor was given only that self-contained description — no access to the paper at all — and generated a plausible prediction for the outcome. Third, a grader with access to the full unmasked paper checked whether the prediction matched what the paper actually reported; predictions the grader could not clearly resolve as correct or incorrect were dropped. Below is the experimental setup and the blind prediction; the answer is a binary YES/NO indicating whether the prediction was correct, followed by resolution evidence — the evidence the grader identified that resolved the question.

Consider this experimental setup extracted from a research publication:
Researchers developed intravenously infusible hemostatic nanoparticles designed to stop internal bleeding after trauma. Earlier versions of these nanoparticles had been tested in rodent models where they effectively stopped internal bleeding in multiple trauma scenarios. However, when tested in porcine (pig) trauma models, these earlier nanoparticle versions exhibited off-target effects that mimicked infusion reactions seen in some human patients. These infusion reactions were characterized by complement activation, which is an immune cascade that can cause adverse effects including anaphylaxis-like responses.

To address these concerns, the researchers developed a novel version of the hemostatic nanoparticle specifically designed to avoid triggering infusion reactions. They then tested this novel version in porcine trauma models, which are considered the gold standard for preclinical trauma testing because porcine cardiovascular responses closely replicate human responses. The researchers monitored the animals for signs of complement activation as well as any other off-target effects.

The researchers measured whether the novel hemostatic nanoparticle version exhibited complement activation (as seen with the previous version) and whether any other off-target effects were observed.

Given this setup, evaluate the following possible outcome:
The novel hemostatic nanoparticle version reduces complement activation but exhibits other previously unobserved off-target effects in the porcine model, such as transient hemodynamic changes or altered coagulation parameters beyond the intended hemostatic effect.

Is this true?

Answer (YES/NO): YES